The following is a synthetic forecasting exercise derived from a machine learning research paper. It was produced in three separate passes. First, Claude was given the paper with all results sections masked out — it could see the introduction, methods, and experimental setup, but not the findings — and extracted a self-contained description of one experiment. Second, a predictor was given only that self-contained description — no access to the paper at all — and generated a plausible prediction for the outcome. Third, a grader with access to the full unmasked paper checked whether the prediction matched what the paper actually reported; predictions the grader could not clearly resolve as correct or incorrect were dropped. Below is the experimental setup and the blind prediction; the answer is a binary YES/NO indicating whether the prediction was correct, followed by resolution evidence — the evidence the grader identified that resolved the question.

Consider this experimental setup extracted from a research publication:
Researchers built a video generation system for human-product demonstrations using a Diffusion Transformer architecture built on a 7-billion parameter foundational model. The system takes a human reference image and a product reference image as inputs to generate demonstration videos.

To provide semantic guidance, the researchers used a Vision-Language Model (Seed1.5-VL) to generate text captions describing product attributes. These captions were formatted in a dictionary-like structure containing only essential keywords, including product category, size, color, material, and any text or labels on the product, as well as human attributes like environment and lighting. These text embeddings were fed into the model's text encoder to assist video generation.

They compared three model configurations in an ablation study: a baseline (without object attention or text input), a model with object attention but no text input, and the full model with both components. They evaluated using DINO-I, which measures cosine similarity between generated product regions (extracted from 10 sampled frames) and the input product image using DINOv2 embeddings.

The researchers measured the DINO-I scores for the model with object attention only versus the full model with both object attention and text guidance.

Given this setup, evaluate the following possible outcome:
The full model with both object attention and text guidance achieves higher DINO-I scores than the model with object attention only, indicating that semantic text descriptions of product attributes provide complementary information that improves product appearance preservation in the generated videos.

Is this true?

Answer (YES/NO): YES